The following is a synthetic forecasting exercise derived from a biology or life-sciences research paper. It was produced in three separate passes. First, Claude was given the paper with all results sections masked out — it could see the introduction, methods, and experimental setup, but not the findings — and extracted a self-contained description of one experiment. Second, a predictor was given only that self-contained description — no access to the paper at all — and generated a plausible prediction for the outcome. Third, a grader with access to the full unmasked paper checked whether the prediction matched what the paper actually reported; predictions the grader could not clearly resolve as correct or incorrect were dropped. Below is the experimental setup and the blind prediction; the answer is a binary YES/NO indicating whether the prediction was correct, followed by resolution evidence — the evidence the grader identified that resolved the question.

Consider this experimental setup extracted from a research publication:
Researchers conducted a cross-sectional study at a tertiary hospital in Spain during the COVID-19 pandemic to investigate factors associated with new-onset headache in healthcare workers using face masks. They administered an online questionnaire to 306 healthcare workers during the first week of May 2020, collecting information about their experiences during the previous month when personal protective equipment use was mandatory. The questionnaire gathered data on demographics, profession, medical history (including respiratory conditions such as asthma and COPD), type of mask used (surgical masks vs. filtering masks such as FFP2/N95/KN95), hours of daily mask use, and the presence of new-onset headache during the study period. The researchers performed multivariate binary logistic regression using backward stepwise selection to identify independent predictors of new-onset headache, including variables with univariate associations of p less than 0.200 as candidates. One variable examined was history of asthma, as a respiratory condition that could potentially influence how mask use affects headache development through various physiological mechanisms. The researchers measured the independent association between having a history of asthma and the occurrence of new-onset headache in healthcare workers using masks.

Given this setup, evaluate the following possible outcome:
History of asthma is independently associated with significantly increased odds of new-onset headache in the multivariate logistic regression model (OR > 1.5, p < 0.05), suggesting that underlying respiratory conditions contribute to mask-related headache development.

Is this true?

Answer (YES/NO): NO